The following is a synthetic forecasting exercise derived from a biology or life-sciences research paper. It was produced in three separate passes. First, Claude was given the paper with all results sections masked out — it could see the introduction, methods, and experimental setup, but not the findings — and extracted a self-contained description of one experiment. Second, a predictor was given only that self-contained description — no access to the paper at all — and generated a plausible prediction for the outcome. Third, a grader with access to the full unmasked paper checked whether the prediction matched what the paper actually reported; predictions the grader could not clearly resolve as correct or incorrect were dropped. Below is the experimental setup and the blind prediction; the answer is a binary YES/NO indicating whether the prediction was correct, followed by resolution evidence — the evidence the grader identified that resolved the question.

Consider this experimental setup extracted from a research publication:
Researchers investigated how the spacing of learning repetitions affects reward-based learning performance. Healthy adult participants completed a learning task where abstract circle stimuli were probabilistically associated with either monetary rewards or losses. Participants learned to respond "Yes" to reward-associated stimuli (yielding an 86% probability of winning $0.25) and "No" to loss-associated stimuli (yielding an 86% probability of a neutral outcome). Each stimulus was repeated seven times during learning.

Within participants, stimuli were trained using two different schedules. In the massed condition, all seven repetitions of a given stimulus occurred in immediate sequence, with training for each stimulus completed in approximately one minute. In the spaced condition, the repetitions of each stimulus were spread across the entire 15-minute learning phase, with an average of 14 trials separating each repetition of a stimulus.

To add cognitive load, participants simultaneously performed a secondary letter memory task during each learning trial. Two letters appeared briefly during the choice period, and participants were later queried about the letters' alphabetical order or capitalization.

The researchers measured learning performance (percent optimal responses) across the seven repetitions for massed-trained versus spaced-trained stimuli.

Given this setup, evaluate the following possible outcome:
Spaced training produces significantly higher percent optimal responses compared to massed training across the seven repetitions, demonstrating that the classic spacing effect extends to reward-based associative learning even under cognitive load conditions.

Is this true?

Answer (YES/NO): NO